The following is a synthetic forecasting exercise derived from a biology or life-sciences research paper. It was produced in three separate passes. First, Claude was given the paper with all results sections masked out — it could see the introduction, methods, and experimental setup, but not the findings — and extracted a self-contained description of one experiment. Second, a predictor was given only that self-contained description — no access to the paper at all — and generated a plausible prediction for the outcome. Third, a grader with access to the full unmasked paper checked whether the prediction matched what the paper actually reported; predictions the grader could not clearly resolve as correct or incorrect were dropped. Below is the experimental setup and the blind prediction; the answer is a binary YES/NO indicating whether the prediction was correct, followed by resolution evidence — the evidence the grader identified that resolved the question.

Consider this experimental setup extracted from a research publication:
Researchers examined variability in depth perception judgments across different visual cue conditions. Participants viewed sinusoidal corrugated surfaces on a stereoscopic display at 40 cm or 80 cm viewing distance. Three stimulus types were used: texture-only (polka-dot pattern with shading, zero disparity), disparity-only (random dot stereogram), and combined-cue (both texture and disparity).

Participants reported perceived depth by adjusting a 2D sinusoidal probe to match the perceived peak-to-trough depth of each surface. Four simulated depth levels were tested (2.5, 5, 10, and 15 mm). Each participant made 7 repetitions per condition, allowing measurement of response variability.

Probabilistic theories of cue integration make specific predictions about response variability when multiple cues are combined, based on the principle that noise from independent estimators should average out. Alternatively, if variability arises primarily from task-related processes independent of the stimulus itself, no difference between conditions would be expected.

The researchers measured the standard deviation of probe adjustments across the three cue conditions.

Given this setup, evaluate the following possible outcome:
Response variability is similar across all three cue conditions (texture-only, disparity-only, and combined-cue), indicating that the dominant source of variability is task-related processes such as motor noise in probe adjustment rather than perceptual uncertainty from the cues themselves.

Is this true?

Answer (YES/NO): YES